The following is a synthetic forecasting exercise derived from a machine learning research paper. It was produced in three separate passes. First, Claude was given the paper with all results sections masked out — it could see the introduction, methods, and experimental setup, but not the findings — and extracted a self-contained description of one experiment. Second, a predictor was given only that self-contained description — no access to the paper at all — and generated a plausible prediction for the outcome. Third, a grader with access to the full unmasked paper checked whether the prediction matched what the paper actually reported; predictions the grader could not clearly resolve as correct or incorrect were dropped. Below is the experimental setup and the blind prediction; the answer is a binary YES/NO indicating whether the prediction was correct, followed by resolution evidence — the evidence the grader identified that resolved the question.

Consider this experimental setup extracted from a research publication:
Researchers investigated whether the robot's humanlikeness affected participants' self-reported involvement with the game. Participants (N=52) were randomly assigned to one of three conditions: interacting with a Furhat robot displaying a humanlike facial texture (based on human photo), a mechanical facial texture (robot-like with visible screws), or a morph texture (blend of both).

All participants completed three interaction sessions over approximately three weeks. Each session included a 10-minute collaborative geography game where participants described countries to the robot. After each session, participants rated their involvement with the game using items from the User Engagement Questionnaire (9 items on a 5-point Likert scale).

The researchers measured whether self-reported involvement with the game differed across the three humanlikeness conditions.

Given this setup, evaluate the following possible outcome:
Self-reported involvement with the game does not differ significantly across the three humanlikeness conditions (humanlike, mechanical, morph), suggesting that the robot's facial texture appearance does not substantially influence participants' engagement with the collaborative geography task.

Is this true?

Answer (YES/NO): YES